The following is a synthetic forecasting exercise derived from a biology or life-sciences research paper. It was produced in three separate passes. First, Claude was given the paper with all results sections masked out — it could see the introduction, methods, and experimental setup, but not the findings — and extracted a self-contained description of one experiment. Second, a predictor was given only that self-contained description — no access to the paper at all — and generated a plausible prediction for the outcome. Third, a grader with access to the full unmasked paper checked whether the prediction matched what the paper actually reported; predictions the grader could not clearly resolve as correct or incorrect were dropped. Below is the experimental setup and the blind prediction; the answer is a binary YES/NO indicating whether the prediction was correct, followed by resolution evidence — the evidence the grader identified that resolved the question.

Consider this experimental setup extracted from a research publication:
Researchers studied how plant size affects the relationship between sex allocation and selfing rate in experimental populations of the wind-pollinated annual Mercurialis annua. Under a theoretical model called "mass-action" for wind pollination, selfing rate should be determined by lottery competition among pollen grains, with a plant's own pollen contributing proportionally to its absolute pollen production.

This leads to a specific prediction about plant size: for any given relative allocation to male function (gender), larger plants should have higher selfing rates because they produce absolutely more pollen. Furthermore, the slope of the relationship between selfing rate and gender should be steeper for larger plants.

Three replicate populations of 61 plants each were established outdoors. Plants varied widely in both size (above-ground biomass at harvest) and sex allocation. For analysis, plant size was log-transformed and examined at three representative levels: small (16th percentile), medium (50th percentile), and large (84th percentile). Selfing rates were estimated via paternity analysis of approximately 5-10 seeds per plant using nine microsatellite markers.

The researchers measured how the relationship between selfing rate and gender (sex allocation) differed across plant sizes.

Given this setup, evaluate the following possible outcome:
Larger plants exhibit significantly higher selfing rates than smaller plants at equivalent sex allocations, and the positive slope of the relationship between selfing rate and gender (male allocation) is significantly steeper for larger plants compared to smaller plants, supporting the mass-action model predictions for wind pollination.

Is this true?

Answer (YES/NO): NO